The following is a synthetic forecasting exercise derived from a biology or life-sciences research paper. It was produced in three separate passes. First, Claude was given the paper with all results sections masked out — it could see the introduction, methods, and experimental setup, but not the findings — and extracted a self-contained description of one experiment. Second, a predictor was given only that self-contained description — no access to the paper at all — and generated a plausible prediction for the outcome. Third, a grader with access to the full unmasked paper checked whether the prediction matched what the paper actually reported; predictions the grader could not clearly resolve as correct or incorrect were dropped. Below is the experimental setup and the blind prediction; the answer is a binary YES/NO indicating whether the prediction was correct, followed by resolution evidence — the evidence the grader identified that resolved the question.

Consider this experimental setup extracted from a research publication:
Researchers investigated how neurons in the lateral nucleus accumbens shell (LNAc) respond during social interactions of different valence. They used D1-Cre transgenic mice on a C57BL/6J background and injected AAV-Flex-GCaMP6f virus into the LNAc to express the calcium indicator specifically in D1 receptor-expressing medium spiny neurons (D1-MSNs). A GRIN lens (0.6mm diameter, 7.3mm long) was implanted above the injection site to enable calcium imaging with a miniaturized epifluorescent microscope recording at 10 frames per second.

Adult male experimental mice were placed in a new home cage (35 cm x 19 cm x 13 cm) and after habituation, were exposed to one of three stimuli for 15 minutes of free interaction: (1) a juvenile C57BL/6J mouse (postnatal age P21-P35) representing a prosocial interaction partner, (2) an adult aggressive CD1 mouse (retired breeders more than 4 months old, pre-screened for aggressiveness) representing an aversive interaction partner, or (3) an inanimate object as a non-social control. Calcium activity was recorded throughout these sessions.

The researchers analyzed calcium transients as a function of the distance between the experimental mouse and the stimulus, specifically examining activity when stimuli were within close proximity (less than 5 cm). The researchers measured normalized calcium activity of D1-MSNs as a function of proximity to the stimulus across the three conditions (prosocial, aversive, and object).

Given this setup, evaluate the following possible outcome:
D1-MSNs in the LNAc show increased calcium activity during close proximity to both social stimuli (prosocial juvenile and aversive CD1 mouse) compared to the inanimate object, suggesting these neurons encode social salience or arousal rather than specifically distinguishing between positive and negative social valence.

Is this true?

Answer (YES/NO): YES